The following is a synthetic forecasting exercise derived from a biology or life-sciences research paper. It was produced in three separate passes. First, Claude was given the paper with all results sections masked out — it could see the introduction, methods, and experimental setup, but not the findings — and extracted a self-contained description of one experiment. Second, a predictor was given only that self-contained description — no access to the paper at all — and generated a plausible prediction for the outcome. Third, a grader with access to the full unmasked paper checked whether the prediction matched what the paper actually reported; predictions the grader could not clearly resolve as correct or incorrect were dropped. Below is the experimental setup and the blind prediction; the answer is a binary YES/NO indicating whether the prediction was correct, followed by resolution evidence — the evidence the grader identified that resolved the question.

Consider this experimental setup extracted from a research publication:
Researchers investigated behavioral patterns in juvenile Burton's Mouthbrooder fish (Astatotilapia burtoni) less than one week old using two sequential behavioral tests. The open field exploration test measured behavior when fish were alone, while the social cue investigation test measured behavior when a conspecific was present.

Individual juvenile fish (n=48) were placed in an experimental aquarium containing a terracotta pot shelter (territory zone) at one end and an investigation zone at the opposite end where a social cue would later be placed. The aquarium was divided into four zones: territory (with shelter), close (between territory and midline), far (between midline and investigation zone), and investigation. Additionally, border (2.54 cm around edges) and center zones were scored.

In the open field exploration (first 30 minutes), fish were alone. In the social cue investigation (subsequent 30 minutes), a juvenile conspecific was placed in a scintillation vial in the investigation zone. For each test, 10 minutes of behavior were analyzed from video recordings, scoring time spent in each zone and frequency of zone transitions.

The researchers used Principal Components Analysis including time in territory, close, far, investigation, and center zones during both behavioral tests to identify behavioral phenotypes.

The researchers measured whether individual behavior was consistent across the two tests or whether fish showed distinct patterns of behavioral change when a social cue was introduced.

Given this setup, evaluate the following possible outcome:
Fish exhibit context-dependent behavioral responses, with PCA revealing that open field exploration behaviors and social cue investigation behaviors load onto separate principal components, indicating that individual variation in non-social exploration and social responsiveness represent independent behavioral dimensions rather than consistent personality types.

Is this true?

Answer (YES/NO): NO